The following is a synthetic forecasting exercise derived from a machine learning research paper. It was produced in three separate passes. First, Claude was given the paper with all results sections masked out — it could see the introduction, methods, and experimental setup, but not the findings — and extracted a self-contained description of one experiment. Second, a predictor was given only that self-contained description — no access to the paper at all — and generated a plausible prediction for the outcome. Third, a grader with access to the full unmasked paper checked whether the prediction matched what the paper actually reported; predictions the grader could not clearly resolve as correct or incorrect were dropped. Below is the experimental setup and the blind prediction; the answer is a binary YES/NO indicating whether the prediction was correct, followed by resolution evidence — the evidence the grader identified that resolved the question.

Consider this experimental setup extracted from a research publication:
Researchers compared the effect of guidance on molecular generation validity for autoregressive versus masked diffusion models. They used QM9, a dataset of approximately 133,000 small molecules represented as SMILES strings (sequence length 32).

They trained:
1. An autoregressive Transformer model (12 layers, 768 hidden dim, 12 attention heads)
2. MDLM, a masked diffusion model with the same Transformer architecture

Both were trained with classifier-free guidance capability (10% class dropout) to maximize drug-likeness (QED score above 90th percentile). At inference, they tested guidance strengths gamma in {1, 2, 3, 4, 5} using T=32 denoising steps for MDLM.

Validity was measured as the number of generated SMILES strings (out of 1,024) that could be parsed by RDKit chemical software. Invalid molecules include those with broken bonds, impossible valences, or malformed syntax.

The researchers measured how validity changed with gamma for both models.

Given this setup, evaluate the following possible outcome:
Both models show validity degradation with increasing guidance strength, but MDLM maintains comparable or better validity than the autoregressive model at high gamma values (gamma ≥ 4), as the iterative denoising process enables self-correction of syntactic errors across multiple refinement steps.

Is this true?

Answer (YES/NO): NO